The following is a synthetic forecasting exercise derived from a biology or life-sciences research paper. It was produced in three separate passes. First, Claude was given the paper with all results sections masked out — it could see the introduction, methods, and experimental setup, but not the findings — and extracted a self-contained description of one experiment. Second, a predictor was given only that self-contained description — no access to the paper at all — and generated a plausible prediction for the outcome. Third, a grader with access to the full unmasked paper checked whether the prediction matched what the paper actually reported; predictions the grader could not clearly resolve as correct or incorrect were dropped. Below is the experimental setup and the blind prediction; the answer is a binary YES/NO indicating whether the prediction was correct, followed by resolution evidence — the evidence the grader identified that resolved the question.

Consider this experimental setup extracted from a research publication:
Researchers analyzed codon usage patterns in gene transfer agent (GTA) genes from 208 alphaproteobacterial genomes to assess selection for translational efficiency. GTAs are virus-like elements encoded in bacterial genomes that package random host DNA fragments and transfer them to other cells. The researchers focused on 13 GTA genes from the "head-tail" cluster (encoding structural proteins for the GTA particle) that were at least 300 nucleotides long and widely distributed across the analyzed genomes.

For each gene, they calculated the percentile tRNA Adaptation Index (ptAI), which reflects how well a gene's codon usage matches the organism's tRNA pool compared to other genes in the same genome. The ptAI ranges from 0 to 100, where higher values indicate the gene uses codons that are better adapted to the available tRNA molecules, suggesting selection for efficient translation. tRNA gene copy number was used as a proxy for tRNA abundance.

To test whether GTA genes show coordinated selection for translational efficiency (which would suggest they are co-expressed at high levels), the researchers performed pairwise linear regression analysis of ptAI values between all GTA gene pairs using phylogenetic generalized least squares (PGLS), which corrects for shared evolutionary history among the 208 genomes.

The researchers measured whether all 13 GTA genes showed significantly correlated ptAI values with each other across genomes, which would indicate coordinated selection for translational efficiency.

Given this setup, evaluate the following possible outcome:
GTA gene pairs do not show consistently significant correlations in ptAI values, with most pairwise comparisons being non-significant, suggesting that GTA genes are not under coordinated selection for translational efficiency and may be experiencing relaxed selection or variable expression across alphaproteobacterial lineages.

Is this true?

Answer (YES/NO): NO